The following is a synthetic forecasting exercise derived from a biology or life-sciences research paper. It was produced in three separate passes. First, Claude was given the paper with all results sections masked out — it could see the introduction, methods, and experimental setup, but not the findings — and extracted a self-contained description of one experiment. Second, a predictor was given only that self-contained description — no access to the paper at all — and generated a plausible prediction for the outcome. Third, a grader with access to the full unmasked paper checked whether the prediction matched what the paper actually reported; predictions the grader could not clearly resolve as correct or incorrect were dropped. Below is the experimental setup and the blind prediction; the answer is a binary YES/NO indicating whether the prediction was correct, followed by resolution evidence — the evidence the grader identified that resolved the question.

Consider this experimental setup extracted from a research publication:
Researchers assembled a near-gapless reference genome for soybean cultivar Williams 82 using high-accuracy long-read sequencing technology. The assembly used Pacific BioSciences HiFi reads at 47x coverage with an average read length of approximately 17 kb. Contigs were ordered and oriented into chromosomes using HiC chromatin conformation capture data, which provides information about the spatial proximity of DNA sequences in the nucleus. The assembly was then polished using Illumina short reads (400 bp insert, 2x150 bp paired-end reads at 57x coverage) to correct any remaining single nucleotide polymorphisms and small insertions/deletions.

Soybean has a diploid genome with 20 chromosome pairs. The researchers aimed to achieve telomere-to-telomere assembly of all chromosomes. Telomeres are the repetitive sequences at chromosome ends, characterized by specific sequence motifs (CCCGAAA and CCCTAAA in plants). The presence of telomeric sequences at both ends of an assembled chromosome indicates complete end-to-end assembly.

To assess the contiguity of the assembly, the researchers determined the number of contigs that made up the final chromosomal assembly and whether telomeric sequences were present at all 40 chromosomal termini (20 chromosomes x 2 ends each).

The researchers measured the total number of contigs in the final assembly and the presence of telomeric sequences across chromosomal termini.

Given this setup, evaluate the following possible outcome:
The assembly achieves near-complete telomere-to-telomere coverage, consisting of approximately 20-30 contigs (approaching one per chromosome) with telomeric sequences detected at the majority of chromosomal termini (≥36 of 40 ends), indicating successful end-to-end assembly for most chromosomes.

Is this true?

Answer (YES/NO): NO